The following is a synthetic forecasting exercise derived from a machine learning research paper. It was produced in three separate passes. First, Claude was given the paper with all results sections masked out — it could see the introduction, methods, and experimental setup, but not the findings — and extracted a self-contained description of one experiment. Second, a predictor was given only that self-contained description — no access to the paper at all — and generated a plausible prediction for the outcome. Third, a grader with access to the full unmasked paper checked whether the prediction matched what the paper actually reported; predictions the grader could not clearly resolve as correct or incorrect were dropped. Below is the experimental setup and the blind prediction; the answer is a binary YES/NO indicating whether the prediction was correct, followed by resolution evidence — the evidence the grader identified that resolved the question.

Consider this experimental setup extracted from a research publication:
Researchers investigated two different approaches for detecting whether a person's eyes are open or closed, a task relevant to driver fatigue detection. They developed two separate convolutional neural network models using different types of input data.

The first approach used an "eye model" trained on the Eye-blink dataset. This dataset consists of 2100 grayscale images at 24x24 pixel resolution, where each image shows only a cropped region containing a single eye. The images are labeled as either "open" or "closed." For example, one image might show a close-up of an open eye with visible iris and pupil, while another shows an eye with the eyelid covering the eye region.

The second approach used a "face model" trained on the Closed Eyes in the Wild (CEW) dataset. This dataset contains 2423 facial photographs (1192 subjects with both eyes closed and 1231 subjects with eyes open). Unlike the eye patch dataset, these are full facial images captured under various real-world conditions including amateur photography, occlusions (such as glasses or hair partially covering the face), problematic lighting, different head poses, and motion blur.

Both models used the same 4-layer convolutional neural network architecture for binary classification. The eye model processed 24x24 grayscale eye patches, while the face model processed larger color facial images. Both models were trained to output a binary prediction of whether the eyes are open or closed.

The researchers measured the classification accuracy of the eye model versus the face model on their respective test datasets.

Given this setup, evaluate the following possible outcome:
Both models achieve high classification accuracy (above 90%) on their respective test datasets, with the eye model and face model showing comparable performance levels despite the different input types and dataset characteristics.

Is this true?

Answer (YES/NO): YES